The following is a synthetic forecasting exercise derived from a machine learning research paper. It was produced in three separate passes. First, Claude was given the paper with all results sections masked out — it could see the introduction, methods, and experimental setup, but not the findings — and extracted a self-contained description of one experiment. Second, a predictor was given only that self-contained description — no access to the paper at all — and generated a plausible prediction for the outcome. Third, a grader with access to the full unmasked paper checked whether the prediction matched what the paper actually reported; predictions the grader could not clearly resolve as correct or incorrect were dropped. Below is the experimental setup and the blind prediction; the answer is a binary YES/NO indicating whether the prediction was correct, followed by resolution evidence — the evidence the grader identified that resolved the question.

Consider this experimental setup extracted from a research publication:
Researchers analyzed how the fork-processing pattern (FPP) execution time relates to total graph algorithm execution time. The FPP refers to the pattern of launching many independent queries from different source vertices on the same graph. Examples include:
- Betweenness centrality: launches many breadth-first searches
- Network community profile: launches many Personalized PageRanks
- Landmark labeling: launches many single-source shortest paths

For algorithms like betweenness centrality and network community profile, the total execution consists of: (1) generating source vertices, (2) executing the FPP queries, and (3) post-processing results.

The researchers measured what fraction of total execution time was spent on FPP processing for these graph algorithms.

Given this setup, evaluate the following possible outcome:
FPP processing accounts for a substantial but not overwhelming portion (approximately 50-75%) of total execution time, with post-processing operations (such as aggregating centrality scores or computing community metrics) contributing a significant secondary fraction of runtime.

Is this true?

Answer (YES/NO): NO